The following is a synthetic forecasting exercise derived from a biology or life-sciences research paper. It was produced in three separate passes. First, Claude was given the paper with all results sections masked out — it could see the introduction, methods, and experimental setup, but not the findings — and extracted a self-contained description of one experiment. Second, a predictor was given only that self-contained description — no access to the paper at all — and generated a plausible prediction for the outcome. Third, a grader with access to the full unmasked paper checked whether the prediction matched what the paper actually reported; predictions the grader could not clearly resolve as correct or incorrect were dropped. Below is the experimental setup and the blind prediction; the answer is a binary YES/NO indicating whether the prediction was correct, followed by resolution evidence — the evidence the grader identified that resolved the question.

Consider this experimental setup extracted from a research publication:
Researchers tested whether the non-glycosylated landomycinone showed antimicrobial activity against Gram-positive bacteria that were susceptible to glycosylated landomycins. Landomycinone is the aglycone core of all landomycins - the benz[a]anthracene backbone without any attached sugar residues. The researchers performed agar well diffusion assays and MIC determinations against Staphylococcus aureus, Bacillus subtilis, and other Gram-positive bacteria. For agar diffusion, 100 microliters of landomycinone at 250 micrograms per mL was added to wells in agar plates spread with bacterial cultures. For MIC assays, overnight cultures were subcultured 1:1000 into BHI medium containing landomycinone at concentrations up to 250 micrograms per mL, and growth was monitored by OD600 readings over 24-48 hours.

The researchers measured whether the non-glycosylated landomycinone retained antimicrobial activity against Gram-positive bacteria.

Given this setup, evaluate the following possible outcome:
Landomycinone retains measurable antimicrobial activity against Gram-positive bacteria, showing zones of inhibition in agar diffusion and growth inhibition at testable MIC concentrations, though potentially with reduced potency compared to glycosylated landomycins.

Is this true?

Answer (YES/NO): YES